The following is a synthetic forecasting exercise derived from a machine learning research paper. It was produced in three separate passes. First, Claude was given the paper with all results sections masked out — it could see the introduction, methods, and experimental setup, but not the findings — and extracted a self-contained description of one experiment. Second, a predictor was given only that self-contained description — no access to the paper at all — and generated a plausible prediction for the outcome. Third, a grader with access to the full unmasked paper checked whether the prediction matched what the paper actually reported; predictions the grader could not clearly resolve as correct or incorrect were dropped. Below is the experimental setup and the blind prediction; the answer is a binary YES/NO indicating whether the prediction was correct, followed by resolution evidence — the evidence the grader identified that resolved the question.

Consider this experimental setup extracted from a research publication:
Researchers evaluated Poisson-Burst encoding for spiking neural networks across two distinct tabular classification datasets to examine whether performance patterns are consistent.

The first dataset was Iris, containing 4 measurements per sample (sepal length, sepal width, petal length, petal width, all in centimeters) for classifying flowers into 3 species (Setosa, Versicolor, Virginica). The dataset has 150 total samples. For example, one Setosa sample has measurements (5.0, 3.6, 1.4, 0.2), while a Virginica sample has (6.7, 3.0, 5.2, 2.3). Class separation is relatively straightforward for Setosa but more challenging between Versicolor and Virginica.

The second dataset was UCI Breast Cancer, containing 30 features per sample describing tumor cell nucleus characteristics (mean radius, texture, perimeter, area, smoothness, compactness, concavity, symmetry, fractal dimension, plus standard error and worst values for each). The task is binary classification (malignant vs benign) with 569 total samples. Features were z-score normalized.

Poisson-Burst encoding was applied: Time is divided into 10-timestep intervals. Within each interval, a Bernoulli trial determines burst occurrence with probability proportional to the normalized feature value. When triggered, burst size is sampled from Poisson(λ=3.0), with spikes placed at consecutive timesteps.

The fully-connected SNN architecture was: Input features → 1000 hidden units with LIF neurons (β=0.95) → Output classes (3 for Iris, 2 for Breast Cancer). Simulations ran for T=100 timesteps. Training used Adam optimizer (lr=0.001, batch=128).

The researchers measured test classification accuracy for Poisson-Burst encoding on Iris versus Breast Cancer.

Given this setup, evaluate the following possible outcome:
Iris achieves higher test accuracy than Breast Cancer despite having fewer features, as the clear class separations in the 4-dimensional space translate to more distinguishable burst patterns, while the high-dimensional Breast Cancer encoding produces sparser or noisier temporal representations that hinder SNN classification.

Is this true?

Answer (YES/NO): NO